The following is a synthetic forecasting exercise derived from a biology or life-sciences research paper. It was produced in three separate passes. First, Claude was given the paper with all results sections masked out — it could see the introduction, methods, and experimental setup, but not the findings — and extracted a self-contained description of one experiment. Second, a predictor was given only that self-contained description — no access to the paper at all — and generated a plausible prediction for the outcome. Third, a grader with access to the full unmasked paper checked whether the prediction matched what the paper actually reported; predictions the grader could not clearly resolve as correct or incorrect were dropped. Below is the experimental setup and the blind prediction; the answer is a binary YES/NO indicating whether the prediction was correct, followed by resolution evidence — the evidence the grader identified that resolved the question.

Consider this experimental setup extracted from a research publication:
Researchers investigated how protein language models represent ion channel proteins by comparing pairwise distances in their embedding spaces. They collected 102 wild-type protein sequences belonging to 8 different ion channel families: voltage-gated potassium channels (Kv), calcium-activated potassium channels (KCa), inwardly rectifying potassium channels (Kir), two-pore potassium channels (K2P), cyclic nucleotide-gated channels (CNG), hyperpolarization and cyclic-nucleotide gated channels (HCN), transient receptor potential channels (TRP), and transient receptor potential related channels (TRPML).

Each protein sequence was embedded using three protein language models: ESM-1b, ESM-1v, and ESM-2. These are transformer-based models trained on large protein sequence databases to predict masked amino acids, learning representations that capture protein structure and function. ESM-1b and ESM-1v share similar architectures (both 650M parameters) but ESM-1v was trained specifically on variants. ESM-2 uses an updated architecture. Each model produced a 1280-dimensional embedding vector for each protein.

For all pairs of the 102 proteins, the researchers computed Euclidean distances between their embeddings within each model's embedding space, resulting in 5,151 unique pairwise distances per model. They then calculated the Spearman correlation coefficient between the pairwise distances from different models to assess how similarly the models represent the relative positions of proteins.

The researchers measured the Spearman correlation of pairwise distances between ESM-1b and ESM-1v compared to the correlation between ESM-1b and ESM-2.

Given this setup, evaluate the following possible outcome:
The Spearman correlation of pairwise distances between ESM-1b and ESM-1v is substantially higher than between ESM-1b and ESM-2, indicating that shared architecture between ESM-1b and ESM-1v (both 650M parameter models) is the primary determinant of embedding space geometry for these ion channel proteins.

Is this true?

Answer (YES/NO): YES